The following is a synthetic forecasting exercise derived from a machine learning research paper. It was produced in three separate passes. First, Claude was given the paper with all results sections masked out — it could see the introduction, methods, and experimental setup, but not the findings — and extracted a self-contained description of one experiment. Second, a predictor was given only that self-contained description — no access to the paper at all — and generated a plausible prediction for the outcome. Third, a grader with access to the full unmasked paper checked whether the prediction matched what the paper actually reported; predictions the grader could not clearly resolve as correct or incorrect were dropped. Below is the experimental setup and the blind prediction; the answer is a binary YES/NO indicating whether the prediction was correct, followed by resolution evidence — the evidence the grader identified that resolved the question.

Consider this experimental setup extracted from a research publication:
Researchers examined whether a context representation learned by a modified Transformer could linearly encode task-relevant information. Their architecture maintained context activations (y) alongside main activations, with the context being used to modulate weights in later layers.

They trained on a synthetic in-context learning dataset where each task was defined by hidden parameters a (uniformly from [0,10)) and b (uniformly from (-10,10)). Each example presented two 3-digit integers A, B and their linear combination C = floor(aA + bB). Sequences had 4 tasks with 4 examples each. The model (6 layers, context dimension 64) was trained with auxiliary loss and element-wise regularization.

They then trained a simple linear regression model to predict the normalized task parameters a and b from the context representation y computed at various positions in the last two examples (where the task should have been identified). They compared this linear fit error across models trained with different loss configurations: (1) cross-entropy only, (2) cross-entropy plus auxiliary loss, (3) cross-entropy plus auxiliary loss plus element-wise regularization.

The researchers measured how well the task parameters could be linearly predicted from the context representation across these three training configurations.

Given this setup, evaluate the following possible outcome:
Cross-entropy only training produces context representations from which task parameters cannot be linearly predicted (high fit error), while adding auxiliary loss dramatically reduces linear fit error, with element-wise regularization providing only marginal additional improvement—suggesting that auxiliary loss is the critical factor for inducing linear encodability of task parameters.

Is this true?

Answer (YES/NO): NO